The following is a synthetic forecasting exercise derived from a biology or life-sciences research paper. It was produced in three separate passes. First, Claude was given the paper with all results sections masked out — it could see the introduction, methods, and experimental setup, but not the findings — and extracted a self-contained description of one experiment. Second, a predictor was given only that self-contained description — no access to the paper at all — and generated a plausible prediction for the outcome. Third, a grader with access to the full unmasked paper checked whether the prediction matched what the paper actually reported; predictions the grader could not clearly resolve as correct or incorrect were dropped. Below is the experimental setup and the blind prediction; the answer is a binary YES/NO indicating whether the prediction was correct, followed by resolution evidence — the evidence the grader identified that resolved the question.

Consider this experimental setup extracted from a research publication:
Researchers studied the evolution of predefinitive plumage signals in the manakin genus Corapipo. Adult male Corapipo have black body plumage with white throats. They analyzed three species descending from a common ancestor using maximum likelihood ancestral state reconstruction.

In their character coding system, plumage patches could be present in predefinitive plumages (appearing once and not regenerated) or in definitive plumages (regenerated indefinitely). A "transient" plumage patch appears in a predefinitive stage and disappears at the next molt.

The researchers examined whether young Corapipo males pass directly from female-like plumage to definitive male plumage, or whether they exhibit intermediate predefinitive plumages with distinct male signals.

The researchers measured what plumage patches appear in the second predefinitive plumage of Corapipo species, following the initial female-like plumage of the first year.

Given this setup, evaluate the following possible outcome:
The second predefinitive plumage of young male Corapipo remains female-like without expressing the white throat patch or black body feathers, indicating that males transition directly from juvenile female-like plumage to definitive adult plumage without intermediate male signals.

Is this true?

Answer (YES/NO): NO